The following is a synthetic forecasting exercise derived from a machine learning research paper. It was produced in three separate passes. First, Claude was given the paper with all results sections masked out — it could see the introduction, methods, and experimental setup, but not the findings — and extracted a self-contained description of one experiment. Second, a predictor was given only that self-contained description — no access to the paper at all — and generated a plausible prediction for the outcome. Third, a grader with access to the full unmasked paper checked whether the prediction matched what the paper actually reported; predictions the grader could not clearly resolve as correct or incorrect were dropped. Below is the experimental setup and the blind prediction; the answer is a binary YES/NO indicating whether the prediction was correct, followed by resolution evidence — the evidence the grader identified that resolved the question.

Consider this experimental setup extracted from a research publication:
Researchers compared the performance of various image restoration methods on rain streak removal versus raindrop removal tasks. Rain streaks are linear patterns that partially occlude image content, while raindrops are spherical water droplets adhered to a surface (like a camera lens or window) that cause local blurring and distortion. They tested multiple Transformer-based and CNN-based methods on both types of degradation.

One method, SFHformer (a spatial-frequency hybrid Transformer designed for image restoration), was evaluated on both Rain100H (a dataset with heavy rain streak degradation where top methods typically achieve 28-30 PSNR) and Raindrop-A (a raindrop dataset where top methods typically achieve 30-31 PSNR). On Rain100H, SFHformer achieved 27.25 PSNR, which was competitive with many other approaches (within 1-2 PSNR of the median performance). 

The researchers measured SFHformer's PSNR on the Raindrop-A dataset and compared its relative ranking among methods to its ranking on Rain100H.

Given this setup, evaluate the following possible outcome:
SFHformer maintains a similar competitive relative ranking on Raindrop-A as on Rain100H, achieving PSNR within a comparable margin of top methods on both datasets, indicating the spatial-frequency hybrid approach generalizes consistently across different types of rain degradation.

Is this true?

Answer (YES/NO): NO